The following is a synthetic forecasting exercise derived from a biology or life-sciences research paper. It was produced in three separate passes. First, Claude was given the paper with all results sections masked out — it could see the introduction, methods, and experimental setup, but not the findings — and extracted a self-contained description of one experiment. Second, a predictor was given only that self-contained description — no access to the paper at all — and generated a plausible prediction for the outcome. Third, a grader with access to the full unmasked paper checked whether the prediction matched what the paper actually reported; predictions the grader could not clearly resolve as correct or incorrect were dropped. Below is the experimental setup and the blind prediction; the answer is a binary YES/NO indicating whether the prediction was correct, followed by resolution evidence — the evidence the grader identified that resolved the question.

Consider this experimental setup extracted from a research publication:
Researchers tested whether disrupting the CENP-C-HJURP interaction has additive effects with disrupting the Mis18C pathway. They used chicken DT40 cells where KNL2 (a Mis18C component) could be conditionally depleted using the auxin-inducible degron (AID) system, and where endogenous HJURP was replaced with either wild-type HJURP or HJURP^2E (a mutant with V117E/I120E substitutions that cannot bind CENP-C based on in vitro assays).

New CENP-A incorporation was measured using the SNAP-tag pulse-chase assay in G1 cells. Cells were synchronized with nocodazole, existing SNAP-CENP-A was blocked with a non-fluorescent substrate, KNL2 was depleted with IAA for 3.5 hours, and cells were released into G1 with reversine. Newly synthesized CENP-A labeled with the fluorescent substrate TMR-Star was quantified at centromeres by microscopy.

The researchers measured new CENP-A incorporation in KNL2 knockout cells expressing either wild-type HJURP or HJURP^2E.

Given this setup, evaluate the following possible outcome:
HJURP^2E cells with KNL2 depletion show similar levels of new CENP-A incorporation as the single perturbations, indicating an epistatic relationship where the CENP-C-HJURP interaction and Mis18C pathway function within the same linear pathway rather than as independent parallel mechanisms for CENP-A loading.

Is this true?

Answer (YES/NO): NO